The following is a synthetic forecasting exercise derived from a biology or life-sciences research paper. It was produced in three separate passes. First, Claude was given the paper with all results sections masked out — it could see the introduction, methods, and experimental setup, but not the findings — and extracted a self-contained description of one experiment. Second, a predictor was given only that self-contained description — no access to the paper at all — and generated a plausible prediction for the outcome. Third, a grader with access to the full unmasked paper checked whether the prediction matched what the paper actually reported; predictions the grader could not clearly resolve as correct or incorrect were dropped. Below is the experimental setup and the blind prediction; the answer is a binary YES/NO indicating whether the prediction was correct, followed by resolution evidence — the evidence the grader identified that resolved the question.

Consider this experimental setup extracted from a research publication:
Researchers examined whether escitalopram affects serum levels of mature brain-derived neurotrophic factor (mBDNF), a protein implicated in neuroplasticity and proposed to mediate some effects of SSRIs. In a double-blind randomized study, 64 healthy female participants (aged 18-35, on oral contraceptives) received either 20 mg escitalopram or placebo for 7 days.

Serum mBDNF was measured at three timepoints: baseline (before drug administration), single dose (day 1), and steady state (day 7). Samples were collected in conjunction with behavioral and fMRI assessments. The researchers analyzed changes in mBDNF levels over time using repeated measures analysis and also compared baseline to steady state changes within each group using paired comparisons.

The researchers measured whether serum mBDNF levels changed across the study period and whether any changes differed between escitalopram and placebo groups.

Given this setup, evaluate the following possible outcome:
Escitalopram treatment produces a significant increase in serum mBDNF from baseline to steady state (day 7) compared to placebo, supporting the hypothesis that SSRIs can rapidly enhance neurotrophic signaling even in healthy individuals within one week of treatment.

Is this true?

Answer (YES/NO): NO